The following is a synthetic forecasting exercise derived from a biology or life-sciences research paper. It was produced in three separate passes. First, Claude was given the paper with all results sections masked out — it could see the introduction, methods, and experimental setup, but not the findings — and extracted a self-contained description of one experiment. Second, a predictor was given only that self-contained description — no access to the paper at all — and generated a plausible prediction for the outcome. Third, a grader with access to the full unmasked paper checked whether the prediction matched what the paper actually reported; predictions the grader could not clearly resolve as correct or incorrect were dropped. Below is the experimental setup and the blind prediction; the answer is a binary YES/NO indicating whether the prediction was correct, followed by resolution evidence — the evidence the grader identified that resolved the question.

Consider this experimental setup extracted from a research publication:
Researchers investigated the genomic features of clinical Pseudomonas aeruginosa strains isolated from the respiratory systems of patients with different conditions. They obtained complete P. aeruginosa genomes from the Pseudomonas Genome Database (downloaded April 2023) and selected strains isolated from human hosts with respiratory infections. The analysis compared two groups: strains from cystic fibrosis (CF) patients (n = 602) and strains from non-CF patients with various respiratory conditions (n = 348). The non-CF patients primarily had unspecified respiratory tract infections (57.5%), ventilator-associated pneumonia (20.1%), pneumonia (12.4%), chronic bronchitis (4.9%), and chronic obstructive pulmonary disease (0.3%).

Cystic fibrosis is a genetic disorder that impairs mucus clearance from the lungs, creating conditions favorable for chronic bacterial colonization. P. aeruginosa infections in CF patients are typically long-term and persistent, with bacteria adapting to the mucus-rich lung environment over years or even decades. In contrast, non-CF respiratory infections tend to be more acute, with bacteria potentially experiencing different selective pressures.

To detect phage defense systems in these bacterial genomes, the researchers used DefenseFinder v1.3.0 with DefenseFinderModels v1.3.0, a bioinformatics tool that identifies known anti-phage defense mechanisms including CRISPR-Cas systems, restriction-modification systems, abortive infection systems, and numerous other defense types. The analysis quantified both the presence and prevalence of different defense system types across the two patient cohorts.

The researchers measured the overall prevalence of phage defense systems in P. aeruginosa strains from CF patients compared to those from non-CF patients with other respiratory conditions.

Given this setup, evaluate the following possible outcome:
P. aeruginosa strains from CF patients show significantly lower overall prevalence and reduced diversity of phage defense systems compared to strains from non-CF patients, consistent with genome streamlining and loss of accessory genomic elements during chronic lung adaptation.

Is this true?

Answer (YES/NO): NO